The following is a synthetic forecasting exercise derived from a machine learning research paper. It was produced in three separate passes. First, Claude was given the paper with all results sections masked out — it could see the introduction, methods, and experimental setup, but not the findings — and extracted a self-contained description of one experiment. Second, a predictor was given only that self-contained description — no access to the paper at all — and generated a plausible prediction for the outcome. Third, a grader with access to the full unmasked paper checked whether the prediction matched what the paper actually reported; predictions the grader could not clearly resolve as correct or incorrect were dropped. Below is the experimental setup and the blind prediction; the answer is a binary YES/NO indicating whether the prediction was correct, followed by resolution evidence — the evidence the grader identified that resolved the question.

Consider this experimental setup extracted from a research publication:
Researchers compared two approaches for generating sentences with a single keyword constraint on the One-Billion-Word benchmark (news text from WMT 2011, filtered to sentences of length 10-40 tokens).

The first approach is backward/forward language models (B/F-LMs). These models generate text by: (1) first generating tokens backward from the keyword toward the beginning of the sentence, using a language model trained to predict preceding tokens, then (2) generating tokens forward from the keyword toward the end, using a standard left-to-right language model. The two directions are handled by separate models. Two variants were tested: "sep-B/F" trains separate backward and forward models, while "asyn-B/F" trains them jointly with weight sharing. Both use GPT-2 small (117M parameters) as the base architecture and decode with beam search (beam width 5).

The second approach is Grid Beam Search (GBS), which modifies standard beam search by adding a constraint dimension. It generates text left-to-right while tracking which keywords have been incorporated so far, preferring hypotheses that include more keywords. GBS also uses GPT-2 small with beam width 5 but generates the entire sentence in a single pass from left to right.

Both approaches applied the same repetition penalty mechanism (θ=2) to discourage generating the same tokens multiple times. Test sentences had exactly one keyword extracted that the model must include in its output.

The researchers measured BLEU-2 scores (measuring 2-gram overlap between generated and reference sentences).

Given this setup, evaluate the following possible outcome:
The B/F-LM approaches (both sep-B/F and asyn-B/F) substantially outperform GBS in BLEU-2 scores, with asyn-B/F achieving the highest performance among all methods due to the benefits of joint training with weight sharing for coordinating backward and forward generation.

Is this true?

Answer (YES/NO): NO